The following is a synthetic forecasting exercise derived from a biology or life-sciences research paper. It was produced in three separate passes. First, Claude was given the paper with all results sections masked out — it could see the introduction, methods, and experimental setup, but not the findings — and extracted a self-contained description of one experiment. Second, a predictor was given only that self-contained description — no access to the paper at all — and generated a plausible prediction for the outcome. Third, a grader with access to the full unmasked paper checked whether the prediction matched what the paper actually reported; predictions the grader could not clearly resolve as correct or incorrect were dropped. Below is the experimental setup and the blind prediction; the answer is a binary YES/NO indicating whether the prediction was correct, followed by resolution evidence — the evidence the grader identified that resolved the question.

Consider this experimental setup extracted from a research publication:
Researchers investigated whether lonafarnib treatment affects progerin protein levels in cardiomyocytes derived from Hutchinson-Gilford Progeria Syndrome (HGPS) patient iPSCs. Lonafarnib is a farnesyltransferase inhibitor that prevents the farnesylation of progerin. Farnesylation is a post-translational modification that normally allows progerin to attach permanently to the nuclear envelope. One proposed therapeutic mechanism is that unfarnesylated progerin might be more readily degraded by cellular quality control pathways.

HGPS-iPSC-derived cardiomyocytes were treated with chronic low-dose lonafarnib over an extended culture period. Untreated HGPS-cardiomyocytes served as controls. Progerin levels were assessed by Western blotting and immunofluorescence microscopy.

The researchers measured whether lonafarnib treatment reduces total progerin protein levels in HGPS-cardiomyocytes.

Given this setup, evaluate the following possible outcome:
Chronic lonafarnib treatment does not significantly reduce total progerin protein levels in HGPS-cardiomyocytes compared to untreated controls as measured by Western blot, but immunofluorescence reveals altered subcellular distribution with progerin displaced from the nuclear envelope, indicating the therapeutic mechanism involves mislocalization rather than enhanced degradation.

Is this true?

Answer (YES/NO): NO